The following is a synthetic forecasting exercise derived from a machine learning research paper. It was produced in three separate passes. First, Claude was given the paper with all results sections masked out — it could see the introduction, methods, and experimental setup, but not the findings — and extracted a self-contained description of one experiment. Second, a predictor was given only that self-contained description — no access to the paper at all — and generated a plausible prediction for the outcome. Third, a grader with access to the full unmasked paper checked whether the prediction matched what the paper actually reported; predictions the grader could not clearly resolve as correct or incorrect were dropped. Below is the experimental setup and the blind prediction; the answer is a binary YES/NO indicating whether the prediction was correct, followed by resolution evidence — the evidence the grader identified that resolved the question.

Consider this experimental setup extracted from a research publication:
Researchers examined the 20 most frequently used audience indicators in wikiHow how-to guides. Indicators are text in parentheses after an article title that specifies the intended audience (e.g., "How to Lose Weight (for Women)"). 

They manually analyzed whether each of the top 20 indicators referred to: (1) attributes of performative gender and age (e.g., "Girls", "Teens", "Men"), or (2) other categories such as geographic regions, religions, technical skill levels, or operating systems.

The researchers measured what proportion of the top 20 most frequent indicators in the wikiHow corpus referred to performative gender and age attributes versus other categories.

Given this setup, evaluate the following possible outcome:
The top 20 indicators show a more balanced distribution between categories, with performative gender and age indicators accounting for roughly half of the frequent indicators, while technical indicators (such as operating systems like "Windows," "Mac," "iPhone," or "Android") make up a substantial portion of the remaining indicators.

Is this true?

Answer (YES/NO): NO